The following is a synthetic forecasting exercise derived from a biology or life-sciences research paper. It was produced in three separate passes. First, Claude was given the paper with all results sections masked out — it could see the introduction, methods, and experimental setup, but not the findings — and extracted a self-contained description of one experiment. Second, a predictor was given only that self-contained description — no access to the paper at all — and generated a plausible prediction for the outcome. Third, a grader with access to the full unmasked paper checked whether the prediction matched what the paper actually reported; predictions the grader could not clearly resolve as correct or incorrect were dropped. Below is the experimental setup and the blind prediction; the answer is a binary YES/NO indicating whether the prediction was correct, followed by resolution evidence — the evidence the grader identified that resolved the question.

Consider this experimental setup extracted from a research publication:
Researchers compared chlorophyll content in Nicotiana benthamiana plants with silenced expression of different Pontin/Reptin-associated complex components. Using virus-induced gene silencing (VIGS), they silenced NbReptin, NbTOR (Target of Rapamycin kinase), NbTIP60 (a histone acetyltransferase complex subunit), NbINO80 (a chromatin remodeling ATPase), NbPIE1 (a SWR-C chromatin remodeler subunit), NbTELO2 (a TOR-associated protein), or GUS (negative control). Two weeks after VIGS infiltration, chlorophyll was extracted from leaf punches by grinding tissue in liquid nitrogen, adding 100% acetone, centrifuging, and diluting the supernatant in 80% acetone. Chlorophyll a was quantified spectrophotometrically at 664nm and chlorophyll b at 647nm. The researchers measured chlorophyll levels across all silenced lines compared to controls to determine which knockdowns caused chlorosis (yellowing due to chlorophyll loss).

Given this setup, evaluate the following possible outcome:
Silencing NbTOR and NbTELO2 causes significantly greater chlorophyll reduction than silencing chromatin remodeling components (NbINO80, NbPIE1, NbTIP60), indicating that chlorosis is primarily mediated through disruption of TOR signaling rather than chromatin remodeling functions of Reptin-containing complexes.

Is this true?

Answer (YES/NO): NO